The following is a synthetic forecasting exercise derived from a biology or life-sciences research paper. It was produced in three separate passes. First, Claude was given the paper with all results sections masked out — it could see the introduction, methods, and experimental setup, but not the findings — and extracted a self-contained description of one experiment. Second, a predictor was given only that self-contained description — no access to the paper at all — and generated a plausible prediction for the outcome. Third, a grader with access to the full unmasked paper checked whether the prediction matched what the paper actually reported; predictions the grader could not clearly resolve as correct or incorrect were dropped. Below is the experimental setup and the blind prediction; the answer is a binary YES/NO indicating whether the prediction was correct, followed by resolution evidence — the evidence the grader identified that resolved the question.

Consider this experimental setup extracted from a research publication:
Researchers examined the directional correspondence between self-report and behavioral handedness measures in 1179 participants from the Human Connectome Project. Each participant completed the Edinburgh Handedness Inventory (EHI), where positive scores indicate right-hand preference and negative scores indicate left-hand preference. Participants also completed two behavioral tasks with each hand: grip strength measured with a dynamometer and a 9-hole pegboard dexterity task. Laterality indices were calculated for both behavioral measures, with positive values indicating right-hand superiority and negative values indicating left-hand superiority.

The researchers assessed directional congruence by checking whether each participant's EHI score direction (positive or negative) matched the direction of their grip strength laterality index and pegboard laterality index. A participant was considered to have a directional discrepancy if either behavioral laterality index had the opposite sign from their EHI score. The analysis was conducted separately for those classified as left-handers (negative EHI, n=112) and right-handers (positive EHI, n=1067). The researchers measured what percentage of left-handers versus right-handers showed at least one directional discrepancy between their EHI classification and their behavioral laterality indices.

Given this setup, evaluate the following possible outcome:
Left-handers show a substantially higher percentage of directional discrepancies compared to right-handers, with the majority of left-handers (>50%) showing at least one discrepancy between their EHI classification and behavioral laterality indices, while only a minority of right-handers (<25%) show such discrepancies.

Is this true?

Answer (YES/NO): NO